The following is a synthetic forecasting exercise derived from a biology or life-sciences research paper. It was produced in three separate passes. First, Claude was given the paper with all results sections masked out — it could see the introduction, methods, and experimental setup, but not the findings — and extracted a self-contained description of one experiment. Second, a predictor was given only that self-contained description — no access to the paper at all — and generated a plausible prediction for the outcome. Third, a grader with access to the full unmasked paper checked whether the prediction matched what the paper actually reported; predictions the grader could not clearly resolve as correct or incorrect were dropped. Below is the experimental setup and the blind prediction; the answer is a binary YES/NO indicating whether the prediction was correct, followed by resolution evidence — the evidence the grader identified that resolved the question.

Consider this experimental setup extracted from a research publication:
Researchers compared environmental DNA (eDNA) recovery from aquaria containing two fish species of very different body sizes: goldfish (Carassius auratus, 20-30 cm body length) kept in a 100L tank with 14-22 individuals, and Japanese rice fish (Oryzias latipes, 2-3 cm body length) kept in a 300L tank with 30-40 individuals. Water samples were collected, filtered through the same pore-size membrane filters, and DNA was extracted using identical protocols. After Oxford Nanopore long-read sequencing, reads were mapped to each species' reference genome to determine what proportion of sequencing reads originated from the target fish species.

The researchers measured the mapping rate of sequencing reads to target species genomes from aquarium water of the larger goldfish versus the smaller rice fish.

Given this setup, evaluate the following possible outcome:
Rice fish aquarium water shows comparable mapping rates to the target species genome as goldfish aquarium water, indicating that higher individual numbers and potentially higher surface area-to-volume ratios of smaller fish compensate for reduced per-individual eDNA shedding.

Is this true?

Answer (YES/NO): NO